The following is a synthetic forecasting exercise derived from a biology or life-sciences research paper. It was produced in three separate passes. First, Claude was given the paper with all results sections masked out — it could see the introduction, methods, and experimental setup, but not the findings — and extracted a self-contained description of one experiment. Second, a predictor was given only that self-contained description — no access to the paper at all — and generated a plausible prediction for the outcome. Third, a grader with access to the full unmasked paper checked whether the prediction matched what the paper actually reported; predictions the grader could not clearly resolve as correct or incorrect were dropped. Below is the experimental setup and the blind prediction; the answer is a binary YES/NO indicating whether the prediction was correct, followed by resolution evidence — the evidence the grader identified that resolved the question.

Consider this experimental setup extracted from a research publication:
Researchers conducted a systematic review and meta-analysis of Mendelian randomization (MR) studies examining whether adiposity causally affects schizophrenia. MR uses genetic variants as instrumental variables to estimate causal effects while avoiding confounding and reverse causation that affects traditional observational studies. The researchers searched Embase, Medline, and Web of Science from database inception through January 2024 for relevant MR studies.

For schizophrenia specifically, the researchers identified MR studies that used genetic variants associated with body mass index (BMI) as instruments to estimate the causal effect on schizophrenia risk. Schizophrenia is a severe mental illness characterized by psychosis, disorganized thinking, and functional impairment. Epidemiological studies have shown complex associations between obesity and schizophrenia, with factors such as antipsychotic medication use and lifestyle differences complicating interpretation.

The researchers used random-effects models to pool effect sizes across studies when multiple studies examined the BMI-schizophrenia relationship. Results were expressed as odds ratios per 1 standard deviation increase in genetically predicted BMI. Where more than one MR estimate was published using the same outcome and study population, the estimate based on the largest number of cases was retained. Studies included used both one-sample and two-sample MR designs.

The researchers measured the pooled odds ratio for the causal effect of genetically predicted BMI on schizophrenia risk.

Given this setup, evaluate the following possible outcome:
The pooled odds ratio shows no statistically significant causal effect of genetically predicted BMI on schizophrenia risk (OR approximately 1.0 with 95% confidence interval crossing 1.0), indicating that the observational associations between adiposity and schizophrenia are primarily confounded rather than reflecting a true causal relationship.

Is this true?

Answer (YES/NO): YES